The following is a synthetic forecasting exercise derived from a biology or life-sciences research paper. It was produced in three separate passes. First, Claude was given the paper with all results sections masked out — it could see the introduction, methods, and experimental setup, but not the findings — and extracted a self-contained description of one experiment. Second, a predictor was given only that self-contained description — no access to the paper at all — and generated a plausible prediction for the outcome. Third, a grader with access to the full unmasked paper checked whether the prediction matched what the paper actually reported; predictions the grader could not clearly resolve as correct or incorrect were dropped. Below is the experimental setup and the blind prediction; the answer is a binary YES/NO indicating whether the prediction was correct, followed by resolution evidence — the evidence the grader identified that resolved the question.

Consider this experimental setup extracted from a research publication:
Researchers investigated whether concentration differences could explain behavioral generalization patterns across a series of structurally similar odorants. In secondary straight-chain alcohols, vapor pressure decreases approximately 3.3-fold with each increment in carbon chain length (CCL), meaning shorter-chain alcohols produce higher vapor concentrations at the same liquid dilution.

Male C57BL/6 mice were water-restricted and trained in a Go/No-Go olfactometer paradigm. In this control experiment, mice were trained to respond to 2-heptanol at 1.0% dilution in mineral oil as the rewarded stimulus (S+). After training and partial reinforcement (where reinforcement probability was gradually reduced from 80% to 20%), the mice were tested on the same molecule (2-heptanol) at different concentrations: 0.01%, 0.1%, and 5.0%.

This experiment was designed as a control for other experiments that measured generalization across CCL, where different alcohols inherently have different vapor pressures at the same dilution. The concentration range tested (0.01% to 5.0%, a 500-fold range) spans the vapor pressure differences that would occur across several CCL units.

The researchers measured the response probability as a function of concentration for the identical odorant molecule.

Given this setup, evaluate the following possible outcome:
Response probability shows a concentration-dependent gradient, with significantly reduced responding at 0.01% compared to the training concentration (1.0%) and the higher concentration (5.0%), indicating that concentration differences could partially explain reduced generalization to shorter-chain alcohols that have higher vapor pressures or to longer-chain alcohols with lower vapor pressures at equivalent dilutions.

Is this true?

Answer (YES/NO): NO